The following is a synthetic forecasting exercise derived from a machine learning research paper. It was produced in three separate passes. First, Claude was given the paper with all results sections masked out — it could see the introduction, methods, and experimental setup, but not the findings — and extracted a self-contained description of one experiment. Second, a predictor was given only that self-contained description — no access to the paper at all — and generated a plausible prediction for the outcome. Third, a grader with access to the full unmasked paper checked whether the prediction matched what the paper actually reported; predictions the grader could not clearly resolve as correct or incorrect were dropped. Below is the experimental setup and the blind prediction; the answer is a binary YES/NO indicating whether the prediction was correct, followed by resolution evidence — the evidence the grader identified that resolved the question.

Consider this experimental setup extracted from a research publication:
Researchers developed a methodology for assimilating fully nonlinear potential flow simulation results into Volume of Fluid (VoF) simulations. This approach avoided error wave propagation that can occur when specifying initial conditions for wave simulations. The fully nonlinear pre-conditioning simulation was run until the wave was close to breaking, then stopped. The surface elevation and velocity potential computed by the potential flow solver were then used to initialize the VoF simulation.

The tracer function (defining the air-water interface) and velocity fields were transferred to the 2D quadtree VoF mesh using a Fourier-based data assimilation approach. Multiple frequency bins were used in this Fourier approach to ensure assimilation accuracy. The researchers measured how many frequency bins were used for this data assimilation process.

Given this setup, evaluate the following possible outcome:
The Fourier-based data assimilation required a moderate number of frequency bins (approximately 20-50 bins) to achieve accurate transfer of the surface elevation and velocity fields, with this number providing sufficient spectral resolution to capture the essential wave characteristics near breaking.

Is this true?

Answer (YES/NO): NO